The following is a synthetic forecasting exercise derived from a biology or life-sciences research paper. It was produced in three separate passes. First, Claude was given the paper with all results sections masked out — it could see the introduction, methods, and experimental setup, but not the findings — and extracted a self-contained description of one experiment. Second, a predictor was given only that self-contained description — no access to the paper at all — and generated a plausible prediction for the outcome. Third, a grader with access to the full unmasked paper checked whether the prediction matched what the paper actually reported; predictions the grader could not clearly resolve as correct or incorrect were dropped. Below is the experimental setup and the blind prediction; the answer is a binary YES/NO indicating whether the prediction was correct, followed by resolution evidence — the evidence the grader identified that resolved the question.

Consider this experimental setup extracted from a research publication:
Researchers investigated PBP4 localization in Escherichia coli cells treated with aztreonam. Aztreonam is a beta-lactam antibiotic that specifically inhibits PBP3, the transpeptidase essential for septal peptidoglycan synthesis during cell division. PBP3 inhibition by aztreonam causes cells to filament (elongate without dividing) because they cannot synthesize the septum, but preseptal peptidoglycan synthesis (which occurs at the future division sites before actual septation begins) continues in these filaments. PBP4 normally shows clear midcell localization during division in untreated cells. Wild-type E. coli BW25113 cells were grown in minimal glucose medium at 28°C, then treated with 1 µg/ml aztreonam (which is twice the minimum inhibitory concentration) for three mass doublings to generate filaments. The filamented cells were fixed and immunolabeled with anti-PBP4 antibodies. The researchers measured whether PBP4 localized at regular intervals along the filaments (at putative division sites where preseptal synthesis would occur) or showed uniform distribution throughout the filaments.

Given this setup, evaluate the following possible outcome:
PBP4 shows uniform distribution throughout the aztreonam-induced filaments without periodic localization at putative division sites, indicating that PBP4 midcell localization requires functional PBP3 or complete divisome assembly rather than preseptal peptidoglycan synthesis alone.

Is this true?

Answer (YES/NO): NO